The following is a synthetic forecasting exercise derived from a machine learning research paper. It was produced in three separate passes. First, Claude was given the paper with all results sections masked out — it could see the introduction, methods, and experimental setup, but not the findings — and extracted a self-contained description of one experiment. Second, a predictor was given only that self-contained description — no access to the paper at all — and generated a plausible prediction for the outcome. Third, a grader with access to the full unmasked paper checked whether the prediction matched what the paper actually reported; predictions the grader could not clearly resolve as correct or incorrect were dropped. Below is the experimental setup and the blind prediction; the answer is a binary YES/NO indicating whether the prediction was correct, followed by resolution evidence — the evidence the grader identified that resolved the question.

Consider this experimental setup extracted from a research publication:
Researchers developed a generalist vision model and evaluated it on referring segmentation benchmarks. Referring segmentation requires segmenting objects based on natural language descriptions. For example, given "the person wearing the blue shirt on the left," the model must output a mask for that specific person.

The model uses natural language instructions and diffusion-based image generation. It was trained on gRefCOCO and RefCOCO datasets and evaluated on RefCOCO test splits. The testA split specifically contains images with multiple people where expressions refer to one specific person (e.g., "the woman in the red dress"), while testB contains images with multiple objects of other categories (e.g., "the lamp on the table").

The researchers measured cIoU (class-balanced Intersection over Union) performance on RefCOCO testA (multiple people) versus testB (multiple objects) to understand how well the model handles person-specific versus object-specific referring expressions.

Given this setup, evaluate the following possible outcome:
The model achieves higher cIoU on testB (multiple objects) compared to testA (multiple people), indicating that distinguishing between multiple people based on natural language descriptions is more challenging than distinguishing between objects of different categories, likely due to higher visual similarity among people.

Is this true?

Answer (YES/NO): NO